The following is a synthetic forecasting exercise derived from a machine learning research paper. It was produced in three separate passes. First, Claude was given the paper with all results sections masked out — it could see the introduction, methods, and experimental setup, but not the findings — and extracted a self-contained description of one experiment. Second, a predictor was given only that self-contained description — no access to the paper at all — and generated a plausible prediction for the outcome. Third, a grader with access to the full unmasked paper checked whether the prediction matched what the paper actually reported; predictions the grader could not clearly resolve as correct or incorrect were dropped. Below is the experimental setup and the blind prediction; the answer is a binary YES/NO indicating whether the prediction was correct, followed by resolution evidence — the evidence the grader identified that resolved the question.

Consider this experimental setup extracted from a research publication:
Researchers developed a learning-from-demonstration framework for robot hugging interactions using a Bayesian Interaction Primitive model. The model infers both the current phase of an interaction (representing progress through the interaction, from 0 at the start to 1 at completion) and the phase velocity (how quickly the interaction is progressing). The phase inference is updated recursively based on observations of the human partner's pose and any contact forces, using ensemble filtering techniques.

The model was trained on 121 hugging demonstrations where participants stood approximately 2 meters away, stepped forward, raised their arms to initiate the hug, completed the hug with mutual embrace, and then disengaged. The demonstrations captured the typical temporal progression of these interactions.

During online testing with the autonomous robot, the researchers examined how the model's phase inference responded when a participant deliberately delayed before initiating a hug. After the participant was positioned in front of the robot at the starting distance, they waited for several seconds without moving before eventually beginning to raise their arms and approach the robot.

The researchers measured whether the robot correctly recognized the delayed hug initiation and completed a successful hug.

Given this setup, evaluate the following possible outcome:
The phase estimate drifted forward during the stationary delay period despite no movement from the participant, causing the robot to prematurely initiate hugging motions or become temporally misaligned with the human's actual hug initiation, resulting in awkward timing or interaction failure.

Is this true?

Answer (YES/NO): NO